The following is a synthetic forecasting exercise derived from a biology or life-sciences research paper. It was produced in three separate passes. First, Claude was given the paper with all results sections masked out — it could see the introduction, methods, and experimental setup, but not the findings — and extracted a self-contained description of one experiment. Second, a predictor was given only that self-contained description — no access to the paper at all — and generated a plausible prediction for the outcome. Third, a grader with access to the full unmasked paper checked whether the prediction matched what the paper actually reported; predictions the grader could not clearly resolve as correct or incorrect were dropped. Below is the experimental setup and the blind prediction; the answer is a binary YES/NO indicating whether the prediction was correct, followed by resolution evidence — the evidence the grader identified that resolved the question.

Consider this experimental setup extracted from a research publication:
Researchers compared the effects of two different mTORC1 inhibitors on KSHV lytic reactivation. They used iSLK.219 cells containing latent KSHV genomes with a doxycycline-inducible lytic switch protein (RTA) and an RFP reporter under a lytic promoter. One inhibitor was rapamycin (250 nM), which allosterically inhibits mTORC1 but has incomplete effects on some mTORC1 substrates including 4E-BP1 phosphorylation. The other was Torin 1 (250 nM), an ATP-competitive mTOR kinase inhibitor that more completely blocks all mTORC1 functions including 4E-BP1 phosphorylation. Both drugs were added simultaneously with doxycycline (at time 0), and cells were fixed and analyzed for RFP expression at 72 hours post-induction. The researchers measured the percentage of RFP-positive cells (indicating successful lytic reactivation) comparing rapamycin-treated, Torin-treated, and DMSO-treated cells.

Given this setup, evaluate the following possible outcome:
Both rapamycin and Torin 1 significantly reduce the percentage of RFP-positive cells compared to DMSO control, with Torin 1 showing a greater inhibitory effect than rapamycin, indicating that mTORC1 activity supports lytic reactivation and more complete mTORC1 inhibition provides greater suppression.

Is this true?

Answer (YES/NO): NO